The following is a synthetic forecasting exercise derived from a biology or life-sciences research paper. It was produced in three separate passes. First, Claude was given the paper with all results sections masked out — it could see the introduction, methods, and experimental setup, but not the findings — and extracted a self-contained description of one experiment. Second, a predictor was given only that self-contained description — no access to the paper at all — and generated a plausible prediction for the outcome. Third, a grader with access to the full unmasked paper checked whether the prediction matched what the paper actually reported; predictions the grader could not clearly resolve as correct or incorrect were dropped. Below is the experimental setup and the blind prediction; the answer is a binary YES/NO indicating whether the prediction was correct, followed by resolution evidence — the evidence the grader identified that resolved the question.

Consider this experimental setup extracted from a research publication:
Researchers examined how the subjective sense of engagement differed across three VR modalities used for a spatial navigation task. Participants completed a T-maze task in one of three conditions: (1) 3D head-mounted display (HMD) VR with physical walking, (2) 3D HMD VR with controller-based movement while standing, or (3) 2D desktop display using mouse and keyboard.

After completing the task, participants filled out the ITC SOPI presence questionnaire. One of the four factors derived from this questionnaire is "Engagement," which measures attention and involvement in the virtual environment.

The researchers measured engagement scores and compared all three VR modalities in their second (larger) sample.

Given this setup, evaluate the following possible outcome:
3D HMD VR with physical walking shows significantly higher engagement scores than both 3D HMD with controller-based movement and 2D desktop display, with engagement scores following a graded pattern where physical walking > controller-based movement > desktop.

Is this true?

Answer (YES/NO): NO